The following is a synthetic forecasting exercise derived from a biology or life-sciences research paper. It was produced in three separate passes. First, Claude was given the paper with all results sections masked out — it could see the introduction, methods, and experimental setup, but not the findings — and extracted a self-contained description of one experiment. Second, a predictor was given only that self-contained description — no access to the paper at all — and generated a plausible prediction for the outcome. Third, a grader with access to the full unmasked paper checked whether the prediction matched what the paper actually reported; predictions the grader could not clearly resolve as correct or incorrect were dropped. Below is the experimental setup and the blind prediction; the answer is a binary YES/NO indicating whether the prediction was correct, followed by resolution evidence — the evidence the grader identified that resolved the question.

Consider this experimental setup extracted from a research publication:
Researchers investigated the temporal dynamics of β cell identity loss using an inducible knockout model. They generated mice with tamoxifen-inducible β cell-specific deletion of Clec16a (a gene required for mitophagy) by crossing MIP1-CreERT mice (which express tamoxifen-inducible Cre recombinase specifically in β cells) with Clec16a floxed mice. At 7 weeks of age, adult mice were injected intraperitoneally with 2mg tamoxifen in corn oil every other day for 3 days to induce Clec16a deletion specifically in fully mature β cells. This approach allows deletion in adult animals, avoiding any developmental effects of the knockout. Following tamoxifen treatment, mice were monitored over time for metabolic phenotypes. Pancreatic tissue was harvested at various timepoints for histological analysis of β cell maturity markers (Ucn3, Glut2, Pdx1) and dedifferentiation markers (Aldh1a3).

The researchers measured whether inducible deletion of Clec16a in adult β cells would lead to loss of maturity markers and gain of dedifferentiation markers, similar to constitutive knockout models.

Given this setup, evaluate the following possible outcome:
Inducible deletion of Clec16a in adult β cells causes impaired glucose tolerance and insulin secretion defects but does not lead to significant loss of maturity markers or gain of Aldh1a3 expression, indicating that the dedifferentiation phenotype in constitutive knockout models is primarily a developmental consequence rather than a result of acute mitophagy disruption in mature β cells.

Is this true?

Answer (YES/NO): NO